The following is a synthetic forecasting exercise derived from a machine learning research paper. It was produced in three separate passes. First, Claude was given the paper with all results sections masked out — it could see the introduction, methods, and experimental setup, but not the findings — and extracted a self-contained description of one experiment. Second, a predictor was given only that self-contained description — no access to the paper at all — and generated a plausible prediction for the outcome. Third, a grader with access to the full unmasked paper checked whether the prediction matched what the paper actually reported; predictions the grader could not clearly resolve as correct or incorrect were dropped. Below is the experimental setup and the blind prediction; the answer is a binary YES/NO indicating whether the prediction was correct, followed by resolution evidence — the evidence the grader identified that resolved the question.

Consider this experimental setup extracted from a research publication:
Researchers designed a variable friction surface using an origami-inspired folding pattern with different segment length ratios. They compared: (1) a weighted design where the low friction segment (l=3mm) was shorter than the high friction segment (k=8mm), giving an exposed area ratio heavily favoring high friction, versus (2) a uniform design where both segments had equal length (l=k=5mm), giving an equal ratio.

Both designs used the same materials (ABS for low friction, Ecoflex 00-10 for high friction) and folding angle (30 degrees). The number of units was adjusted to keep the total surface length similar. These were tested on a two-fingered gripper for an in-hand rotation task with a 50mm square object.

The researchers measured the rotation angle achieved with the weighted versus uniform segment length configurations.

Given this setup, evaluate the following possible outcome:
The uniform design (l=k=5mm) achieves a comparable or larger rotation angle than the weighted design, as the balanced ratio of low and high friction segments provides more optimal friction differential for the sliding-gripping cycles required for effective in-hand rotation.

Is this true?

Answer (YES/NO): YES